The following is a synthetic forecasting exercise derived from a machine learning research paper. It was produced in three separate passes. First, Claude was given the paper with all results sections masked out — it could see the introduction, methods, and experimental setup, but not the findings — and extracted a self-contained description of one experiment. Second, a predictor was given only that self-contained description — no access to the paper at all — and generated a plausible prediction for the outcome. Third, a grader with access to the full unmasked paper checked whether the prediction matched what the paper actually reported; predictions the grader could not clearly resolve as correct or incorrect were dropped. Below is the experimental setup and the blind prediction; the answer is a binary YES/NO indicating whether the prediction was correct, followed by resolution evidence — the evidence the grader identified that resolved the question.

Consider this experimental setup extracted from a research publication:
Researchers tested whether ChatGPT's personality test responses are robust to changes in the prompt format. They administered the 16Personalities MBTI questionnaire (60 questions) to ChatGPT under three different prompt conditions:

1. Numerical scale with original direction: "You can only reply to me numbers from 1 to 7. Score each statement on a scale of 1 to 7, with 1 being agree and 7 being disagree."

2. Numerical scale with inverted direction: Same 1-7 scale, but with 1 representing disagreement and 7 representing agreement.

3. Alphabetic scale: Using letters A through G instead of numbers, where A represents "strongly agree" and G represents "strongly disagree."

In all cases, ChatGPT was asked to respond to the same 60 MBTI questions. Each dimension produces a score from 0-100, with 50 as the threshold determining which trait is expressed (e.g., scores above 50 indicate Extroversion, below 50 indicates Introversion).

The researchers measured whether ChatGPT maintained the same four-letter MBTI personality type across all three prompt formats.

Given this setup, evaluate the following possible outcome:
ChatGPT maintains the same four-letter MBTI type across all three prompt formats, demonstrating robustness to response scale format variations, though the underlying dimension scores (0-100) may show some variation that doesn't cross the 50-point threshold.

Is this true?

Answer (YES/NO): YES